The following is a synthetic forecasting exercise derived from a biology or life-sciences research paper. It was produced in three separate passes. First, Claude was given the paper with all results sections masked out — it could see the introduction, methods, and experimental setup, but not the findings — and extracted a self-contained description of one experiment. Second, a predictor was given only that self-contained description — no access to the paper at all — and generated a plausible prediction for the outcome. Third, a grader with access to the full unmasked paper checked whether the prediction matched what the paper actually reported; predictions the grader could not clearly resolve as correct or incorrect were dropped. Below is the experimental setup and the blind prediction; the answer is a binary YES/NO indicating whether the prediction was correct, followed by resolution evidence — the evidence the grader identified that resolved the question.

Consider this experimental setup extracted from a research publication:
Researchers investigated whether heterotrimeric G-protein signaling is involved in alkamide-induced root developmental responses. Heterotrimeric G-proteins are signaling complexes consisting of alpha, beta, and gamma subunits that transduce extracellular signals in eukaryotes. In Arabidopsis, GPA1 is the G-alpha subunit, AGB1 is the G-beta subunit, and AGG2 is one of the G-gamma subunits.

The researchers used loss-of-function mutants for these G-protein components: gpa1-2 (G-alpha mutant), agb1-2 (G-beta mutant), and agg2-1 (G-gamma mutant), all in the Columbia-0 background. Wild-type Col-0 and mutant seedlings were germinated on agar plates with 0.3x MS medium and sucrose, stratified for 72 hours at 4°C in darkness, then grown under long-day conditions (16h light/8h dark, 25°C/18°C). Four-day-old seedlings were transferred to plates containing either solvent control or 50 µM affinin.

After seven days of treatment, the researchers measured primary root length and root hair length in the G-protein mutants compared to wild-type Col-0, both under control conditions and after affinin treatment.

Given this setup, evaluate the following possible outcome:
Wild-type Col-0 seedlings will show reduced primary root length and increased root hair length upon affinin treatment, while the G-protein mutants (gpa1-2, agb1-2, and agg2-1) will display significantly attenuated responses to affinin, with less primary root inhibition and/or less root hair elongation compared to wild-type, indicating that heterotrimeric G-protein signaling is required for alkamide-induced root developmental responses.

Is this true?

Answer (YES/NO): NO